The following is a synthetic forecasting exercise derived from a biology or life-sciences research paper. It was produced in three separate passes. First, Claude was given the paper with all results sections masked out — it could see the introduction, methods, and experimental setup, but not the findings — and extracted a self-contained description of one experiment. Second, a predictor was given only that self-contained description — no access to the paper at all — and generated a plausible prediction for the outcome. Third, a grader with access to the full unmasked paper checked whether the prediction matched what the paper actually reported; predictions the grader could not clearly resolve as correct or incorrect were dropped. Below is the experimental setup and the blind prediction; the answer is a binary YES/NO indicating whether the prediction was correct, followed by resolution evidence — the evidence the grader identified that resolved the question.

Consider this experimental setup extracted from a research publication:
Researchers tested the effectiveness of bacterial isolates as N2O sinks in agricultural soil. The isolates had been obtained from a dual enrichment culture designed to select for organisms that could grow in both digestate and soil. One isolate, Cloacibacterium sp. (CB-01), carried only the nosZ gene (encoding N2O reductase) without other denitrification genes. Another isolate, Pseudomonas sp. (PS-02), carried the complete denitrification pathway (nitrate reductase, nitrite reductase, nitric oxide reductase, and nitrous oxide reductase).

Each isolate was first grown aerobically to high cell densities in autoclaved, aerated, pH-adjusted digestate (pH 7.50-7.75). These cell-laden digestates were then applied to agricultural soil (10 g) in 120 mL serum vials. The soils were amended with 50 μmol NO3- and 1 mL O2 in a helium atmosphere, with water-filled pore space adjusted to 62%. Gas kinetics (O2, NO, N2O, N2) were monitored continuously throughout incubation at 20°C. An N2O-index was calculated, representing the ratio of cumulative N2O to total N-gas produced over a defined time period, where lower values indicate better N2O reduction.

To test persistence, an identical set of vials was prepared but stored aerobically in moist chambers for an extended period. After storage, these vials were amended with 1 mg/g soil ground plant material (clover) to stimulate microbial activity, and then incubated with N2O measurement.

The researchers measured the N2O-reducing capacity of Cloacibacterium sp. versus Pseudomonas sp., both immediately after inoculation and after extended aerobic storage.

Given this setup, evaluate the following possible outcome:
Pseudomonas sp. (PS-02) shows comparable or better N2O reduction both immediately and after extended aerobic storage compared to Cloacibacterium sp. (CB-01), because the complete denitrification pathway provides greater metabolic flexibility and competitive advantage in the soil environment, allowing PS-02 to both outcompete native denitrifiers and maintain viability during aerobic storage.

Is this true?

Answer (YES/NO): NO